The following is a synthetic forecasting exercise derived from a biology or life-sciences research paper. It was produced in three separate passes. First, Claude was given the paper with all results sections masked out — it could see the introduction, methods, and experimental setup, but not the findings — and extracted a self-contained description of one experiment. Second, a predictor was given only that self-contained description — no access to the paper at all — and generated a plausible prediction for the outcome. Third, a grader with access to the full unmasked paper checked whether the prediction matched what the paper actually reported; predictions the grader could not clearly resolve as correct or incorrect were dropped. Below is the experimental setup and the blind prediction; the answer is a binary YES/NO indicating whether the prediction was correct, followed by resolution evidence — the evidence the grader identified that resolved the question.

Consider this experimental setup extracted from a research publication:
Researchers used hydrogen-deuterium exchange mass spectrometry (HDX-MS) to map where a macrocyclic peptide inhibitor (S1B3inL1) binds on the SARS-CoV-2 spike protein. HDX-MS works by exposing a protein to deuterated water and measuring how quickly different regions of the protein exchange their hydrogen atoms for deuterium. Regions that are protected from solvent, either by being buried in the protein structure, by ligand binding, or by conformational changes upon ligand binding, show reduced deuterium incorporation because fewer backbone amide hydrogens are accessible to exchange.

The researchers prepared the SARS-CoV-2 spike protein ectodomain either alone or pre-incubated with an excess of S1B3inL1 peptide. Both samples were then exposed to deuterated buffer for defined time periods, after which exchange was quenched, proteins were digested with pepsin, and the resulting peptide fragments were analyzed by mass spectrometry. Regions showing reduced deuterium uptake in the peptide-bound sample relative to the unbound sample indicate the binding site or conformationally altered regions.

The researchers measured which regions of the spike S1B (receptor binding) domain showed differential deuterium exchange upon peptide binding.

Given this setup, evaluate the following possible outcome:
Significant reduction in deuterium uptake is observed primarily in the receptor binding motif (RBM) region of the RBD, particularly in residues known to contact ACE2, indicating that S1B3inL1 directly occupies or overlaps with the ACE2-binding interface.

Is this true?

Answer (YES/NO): NO